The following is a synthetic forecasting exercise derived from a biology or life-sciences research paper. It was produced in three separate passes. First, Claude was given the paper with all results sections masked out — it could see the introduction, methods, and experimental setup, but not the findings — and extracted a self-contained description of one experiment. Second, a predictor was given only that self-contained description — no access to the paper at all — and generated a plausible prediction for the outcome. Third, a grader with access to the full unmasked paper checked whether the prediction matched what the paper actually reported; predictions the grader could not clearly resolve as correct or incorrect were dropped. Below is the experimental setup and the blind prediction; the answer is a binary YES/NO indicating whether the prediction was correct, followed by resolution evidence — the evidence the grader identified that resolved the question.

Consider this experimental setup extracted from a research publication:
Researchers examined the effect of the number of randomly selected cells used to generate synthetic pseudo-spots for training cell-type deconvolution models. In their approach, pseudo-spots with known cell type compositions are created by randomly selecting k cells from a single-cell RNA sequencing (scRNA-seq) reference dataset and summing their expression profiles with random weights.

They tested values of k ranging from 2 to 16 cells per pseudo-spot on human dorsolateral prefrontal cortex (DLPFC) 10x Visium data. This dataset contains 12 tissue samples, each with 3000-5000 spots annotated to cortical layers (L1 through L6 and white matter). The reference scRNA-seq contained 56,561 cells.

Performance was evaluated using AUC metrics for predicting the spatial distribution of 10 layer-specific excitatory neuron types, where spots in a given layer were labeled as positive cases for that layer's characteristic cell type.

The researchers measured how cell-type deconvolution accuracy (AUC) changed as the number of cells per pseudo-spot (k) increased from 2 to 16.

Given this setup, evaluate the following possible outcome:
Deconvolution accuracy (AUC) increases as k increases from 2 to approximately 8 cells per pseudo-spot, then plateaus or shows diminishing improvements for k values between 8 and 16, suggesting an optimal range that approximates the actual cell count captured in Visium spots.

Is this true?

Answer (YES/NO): NO